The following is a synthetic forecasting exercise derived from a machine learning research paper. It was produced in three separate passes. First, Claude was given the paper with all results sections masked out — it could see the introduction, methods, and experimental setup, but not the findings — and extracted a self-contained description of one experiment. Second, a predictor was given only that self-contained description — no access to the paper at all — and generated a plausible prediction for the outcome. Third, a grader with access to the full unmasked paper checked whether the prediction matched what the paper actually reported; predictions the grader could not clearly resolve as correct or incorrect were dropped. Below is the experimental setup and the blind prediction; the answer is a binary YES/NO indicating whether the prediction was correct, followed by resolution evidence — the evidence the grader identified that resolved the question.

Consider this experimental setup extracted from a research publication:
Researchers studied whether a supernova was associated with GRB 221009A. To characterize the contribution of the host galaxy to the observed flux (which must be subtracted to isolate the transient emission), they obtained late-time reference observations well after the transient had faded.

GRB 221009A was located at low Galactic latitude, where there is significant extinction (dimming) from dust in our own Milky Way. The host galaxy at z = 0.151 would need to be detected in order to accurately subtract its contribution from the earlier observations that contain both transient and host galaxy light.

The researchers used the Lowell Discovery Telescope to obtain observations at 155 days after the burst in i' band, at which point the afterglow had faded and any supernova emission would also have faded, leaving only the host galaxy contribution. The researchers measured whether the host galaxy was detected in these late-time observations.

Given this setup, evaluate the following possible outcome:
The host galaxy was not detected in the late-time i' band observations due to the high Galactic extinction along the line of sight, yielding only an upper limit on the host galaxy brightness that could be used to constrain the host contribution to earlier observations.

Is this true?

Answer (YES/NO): NO